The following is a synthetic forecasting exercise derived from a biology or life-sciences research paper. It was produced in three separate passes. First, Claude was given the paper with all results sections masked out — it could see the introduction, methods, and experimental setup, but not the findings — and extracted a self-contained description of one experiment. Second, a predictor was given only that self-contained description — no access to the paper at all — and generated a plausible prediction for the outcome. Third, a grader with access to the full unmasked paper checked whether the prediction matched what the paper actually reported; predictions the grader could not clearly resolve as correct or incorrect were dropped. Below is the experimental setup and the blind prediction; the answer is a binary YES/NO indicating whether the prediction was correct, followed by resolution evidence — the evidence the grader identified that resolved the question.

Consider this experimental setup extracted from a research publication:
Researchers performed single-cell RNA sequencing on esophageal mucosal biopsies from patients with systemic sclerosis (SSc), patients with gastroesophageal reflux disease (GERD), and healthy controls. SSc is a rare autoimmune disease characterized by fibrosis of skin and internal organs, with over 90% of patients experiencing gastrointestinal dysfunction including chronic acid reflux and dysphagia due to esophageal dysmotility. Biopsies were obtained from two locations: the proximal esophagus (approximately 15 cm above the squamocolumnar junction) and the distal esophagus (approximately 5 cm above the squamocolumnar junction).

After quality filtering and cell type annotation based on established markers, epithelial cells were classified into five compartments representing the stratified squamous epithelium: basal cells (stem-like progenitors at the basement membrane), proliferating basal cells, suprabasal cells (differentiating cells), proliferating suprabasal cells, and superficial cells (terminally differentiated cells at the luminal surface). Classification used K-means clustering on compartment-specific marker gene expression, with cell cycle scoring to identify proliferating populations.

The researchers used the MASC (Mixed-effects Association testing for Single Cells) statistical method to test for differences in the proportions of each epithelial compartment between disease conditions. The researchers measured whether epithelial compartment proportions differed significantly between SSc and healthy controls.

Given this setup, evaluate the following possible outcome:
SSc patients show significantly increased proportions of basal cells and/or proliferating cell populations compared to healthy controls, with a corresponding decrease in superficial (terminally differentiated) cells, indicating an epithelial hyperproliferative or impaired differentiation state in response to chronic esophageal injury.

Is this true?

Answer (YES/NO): NO